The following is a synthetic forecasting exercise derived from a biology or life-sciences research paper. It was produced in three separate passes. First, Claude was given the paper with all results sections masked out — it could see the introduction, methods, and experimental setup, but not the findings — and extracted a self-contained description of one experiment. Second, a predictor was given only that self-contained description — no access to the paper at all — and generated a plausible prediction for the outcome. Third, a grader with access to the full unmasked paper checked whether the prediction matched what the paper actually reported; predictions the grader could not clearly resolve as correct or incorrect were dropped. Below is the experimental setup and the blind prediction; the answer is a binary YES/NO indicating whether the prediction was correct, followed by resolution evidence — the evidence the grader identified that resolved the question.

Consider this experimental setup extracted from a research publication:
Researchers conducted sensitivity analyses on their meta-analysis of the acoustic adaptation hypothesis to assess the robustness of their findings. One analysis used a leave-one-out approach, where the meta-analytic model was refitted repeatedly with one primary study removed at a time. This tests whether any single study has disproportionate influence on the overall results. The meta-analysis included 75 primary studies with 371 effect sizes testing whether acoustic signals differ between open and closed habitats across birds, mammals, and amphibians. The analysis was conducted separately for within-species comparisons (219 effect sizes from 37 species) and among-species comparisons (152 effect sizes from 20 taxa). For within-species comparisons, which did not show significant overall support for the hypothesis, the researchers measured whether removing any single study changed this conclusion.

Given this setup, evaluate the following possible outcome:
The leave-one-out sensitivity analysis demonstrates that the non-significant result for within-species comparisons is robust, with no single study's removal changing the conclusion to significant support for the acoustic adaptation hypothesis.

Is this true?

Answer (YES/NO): YES